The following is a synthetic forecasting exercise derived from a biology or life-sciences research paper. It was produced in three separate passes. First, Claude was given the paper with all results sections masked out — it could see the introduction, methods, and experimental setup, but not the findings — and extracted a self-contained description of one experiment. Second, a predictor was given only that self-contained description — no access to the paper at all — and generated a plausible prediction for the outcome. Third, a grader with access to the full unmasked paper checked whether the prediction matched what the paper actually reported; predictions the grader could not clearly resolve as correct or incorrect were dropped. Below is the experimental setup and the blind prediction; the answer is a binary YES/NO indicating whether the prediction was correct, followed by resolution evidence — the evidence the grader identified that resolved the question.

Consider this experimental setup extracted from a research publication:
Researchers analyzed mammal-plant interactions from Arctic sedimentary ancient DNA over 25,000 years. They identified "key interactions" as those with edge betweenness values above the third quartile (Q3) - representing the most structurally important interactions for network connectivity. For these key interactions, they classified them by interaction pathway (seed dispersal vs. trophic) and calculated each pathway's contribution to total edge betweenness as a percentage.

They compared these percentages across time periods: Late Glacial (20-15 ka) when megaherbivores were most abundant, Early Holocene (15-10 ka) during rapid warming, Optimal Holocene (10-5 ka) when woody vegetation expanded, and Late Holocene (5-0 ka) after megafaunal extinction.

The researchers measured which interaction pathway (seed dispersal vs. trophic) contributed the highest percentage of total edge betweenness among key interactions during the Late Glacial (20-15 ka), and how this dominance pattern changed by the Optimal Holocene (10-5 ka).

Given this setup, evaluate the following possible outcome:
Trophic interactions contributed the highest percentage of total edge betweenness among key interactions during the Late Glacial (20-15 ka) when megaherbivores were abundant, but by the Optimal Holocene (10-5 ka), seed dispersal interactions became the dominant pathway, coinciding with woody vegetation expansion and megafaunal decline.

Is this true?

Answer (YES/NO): NO